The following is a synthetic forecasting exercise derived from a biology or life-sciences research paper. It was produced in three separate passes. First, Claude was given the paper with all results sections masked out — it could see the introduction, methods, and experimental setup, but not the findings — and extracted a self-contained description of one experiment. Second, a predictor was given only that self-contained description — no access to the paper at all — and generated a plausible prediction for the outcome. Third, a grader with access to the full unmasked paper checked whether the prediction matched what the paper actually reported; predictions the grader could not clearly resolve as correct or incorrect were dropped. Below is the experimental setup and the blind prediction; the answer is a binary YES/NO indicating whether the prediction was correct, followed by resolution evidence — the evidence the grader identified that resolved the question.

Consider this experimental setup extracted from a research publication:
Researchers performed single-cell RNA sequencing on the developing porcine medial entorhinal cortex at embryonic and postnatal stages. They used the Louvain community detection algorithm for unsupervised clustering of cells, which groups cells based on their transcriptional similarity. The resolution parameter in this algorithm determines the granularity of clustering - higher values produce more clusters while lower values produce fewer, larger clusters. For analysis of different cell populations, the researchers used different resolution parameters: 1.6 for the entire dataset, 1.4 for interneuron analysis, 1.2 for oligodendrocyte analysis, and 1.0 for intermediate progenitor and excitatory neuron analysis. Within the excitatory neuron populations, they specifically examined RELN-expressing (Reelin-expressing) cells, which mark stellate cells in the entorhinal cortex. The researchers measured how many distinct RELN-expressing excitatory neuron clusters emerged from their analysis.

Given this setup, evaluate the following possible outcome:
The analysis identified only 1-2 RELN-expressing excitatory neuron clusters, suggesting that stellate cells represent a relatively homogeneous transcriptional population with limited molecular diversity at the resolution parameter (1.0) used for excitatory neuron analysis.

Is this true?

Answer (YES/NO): NO